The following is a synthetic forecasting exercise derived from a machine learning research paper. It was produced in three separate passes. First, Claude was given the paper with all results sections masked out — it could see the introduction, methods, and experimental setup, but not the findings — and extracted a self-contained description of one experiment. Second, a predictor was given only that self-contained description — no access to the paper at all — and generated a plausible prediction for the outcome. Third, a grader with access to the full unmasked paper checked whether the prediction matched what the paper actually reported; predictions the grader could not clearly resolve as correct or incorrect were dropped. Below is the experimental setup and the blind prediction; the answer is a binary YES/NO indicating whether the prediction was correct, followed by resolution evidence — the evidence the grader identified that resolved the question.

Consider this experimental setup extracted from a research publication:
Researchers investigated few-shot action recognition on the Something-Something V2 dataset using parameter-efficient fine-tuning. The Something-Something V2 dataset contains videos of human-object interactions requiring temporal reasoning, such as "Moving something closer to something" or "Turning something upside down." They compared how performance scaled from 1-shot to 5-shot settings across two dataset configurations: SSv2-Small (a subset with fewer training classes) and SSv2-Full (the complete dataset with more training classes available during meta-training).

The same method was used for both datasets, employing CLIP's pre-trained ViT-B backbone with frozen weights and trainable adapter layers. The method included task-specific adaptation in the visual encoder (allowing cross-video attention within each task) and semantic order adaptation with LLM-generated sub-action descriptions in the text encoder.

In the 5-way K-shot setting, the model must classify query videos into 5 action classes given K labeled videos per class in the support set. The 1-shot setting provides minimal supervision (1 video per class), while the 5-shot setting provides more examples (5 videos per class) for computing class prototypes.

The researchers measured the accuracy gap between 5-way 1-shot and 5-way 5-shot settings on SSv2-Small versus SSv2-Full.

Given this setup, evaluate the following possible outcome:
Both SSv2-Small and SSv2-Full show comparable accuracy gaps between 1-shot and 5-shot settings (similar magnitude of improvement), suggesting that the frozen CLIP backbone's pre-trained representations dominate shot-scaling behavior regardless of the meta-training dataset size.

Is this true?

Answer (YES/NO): NO